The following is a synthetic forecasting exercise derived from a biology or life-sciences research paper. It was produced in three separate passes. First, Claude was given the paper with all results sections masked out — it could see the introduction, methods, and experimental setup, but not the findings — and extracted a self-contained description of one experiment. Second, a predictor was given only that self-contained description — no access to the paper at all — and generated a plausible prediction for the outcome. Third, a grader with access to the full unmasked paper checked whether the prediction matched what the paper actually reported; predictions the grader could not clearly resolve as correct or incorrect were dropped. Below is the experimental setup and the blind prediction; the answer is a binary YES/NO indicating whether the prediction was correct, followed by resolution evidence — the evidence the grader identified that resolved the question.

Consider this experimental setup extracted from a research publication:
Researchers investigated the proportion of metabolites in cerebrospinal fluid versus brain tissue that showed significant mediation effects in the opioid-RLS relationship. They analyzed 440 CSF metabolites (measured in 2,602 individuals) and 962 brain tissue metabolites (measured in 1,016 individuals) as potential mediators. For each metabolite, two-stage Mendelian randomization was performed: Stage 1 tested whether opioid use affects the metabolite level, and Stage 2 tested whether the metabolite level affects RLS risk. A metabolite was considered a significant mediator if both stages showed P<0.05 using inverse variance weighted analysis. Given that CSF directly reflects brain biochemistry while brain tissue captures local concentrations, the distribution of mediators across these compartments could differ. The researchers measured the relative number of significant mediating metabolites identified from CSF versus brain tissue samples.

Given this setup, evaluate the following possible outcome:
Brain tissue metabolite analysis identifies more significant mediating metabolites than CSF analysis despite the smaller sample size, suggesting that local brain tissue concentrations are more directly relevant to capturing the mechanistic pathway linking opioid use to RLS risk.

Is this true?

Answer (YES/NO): NO